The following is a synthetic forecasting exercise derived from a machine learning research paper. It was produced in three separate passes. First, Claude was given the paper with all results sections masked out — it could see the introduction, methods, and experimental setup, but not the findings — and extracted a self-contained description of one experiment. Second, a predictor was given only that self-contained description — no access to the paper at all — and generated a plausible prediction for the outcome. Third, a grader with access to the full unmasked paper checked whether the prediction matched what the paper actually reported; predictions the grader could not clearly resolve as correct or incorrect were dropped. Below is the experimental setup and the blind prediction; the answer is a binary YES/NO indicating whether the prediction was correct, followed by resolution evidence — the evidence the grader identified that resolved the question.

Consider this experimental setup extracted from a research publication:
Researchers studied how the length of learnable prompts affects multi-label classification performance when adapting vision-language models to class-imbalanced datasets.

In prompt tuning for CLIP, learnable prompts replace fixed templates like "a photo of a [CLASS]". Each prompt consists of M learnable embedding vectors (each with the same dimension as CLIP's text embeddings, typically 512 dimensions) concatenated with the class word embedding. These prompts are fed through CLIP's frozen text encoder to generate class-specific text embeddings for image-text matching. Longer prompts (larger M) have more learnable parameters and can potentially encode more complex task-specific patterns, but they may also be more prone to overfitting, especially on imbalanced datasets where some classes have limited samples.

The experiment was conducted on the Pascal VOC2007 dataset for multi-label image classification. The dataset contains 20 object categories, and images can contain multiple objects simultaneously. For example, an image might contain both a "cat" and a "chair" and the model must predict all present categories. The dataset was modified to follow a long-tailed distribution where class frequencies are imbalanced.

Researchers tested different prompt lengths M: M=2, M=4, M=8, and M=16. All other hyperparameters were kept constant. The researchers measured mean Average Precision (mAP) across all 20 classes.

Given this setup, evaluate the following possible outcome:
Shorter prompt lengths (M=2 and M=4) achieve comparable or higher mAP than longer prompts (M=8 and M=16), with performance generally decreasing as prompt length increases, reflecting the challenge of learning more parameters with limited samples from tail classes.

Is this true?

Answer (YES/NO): YES